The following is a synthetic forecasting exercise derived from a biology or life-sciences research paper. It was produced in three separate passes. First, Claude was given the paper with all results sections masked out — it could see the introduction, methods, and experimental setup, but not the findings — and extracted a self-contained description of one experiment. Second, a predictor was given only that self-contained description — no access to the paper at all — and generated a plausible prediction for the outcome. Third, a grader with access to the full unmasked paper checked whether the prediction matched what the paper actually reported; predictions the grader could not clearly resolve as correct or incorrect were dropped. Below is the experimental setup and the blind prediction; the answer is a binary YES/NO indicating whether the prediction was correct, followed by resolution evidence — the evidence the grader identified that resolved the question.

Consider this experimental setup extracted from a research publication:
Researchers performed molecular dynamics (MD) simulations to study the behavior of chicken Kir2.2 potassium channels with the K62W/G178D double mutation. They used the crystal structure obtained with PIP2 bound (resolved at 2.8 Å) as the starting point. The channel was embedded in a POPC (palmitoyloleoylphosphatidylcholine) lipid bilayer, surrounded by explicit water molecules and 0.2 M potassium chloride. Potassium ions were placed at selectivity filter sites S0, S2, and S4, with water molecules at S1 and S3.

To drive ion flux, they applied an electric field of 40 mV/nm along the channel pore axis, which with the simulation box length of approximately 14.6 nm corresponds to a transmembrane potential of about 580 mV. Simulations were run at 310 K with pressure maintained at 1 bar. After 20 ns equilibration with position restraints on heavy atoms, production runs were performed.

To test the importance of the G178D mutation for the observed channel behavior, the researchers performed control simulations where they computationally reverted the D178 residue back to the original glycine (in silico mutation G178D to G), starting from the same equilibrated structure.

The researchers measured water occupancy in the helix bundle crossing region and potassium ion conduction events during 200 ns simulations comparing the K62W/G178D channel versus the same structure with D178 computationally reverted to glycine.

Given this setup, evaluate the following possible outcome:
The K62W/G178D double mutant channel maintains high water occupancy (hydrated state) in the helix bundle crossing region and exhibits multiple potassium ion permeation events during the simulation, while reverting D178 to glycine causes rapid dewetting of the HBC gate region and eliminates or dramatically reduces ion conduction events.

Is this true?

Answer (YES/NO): NO